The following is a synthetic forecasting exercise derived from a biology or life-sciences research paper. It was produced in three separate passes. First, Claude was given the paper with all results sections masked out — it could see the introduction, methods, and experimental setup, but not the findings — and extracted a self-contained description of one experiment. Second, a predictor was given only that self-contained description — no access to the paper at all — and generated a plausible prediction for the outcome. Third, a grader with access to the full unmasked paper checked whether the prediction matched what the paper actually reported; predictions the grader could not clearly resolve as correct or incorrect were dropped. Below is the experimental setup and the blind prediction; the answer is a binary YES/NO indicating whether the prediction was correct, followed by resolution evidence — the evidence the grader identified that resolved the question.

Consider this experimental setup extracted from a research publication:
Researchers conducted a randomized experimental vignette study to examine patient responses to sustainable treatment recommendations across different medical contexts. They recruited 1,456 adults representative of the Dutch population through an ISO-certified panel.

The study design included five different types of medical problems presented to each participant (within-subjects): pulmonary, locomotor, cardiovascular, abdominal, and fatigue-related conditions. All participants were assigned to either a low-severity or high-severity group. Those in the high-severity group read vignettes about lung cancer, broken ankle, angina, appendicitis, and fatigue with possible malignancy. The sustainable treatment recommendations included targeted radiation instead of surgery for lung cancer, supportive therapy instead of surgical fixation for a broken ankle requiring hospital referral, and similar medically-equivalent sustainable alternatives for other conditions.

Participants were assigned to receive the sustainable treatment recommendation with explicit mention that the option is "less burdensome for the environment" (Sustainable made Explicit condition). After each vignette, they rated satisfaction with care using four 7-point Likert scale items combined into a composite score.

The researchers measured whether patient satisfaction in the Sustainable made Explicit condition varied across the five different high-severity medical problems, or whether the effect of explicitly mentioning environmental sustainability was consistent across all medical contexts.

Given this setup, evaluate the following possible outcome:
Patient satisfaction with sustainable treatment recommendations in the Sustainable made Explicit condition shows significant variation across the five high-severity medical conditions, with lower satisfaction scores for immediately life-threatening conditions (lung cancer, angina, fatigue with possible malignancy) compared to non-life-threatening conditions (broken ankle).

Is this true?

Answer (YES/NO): NO